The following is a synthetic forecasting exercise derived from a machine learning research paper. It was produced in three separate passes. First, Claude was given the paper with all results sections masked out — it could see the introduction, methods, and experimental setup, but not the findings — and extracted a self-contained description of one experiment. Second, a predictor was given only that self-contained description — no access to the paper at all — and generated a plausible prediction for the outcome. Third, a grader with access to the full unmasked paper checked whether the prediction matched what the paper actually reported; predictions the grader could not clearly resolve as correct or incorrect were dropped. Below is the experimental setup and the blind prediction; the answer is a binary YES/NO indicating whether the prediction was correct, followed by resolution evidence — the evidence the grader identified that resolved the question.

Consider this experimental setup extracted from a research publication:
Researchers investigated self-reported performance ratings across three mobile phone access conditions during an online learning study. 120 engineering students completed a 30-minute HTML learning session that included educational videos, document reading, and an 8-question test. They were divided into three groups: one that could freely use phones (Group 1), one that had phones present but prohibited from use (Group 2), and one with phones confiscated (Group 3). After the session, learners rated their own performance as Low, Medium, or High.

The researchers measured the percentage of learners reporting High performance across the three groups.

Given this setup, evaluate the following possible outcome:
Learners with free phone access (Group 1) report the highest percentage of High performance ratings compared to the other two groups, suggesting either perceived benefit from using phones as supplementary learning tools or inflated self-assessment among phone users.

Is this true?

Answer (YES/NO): NO